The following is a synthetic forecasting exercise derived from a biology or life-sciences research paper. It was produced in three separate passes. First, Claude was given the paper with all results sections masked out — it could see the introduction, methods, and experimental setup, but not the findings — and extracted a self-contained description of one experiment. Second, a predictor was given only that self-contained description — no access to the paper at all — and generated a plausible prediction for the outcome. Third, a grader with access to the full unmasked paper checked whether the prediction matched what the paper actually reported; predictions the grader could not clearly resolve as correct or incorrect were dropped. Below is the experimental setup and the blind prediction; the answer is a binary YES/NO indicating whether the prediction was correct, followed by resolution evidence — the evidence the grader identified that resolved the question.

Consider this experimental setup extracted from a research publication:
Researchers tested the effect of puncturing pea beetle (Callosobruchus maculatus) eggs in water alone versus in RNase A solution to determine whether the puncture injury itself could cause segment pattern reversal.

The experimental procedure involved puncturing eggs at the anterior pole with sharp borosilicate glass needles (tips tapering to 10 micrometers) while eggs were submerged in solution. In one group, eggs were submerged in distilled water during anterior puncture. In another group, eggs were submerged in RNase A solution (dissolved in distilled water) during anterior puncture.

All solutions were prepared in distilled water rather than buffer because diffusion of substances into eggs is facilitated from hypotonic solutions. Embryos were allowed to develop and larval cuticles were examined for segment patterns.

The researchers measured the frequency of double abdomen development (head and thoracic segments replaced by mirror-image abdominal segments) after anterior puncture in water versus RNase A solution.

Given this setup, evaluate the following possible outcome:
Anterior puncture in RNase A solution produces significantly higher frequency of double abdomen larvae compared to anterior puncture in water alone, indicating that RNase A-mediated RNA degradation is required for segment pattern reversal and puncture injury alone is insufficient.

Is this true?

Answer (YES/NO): YES